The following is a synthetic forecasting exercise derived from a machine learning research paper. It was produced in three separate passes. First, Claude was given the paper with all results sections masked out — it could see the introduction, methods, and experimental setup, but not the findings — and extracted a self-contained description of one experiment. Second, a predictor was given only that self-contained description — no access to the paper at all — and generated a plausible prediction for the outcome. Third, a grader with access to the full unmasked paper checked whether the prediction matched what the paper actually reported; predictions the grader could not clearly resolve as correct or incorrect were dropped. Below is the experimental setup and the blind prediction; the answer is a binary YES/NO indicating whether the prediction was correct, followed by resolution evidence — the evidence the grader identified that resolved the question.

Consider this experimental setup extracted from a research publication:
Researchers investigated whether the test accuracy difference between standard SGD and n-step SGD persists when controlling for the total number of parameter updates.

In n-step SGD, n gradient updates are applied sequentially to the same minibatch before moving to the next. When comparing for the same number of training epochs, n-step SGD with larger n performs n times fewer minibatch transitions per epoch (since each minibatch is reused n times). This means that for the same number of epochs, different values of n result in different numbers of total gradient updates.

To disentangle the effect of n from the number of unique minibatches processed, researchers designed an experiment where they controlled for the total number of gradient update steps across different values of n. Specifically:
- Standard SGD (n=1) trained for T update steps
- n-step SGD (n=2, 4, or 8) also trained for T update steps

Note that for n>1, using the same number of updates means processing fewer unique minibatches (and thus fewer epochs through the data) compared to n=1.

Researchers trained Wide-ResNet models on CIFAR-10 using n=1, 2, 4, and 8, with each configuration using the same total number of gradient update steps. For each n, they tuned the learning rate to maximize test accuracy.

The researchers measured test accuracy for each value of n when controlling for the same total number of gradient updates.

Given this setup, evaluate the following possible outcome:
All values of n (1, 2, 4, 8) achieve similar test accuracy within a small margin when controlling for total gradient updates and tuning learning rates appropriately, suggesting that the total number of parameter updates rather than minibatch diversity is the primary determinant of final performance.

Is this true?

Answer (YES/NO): NO